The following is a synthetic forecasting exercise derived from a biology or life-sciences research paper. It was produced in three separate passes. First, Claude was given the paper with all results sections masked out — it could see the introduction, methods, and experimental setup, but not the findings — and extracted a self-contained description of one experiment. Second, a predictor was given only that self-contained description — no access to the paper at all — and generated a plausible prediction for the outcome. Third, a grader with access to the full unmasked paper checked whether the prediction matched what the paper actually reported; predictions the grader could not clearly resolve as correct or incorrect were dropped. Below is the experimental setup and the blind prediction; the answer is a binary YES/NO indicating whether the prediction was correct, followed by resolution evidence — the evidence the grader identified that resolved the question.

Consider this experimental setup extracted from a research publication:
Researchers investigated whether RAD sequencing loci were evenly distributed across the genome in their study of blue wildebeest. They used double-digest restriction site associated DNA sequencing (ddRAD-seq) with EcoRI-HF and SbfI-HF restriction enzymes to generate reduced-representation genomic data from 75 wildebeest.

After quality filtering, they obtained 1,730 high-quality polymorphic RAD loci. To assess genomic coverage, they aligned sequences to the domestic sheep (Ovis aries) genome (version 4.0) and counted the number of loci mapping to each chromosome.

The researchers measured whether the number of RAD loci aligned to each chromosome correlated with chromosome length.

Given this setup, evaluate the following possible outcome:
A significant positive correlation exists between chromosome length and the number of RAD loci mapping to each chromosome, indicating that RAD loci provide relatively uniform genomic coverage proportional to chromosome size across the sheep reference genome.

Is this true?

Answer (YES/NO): YES